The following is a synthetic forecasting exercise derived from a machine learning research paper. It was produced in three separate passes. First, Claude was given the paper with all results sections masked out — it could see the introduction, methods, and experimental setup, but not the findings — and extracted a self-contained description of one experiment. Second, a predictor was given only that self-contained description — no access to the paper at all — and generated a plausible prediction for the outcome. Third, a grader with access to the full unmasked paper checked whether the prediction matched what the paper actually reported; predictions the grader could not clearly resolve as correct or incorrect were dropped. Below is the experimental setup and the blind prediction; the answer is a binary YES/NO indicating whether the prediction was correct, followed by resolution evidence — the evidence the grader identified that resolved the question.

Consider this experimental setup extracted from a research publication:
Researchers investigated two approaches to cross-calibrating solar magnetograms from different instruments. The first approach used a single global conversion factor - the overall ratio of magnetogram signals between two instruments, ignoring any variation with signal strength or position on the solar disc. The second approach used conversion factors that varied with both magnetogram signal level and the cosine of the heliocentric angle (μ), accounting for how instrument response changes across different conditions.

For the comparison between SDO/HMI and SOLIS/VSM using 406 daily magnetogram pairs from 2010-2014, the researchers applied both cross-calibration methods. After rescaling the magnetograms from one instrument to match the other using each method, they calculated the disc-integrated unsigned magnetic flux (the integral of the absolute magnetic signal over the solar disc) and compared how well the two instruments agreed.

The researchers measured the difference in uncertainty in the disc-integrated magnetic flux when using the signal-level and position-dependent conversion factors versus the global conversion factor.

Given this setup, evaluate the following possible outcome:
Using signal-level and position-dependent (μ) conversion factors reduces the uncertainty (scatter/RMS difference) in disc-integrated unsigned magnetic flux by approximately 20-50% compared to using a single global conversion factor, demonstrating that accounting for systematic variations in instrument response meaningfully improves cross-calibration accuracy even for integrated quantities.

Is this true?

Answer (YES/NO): YES